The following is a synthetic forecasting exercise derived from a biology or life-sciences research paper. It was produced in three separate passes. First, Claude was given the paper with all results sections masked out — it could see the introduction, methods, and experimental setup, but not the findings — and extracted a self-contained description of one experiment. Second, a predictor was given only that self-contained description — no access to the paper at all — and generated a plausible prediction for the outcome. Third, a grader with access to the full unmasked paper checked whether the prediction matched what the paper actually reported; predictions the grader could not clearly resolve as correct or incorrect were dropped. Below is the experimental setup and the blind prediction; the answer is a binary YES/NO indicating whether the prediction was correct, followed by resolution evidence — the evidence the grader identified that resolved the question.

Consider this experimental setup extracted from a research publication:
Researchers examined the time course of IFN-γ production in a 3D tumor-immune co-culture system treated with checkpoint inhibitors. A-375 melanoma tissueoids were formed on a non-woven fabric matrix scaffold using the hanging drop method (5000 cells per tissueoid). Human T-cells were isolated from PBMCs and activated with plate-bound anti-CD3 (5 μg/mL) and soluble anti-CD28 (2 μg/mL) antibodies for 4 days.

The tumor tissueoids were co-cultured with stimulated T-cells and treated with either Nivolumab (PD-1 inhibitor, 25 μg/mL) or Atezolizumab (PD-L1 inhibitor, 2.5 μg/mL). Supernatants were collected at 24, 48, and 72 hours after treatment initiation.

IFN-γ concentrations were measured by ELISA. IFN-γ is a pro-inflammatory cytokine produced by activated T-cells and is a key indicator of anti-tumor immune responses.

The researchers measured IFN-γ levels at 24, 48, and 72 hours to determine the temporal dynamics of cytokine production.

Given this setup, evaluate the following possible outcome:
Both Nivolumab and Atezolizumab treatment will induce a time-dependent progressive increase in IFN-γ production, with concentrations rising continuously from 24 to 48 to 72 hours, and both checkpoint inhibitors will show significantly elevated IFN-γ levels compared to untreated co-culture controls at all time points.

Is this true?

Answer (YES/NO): NO